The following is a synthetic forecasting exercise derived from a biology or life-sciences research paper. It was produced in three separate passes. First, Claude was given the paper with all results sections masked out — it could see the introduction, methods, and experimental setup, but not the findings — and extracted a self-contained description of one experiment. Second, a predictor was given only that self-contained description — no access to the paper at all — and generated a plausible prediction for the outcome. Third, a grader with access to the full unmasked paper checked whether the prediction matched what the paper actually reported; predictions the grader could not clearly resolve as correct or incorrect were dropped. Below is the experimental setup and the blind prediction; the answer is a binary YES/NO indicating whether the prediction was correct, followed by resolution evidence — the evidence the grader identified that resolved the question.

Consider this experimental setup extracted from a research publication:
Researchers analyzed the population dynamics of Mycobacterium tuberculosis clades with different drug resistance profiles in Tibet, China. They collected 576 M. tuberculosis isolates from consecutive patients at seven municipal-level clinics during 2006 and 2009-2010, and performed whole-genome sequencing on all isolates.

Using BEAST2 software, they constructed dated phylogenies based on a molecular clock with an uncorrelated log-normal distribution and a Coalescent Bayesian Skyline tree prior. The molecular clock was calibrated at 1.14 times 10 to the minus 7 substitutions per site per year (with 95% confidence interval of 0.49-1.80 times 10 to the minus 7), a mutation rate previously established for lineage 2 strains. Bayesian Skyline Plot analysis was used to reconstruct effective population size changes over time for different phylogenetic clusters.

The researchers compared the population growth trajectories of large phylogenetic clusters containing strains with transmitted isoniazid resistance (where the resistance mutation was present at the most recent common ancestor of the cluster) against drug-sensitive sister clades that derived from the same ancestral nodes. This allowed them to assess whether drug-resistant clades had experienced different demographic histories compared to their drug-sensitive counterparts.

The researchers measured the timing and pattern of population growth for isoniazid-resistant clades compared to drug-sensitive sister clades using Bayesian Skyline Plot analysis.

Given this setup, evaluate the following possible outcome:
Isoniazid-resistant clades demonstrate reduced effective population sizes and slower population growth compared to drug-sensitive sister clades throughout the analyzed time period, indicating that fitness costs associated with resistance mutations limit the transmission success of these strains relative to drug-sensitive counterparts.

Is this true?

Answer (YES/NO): NO